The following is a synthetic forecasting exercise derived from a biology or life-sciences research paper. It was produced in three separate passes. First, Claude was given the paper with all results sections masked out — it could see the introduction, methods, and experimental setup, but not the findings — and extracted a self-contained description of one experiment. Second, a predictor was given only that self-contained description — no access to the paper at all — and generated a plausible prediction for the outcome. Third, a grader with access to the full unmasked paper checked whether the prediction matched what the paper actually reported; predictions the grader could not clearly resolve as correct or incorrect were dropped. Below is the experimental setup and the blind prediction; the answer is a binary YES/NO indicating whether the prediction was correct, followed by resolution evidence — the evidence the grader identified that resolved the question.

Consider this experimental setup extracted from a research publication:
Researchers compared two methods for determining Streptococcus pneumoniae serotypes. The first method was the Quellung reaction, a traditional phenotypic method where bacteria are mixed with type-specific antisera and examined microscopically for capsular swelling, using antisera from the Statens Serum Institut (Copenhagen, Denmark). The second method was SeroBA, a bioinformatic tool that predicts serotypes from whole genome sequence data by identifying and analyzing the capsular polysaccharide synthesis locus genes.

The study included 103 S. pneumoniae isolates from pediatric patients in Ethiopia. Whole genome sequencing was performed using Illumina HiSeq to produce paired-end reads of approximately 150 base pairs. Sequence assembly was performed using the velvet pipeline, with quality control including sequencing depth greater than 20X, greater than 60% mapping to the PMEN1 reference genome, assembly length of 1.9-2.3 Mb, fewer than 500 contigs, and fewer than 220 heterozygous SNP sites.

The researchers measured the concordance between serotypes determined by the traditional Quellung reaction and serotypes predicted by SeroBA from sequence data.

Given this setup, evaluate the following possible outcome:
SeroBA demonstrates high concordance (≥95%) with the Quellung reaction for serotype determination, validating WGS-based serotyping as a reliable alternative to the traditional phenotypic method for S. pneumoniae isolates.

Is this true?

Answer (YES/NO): NO